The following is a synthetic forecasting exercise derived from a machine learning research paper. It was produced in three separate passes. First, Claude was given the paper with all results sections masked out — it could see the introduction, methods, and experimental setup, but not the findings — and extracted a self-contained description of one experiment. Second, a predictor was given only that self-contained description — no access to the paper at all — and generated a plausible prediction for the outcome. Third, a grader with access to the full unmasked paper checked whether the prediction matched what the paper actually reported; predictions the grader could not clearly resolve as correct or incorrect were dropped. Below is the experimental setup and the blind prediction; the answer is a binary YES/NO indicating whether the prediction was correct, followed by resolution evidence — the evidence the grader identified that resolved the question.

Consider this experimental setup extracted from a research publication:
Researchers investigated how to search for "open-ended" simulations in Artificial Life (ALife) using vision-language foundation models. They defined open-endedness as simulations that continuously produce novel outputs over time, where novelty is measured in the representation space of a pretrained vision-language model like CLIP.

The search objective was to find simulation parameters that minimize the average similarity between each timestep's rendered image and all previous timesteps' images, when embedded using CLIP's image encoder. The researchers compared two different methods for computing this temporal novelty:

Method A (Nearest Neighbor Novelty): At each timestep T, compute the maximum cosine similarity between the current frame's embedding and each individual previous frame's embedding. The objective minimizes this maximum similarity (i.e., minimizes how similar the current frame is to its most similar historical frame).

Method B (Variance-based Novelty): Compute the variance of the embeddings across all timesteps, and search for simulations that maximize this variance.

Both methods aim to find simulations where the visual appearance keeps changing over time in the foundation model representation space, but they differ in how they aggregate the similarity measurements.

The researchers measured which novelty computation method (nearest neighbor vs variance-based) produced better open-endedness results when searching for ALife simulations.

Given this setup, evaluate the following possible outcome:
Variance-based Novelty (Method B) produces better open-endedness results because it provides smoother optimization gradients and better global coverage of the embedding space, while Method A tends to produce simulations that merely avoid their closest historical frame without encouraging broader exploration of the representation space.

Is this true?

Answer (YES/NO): NO